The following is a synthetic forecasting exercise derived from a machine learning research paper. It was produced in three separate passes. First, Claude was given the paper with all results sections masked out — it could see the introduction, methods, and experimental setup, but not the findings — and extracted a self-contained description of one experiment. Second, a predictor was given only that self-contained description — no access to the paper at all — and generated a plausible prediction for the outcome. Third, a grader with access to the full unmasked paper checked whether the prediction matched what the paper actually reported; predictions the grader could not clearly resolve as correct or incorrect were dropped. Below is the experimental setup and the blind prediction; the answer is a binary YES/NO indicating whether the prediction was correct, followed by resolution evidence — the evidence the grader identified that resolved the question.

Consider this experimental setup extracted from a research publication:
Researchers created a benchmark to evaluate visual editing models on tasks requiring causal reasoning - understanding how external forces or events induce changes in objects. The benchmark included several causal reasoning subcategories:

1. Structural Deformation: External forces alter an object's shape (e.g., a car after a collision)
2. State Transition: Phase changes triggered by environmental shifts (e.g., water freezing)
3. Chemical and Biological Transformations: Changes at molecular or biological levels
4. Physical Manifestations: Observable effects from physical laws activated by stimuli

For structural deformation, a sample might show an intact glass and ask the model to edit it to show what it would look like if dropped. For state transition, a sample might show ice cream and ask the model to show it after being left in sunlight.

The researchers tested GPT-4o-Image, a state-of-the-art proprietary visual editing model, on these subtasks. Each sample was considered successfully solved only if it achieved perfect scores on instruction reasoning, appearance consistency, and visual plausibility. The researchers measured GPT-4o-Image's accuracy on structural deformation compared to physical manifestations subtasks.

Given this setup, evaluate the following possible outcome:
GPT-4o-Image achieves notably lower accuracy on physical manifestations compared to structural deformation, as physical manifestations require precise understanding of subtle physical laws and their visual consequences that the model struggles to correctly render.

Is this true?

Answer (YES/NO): YES